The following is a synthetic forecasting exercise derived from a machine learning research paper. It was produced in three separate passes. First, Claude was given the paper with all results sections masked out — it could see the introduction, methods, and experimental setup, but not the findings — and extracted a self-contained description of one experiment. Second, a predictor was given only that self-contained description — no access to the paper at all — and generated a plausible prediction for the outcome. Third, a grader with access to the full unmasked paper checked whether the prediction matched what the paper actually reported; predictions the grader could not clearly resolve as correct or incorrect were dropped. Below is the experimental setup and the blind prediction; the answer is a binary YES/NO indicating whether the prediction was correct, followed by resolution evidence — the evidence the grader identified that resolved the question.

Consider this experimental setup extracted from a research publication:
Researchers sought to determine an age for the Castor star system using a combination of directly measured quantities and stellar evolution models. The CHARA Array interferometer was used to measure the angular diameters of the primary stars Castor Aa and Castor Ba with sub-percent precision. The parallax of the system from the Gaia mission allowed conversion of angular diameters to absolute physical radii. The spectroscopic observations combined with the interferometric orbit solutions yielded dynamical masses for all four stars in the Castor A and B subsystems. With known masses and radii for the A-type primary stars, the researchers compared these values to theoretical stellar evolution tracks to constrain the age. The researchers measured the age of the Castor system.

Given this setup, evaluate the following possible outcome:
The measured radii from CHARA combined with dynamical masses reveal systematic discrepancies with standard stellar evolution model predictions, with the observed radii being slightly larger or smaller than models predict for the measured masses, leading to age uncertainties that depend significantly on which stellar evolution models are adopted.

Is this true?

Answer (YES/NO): NO